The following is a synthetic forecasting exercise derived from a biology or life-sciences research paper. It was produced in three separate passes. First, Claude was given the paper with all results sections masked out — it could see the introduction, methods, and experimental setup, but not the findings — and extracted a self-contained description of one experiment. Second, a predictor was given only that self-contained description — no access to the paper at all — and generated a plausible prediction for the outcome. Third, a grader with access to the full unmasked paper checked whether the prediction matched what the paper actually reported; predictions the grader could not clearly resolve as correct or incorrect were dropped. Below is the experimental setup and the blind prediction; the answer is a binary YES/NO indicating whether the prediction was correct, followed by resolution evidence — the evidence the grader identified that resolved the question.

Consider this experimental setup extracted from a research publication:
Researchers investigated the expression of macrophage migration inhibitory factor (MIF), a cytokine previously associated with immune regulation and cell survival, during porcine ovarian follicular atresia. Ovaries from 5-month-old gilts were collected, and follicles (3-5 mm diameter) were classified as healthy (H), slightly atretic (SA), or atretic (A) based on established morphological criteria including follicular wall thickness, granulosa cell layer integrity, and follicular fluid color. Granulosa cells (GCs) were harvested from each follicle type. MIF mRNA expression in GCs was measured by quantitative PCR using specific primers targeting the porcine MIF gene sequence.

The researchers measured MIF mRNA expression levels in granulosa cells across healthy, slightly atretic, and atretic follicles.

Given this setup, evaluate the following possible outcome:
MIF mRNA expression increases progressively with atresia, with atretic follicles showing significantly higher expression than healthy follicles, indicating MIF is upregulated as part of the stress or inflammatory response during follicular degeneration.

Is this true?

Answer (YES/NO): NO